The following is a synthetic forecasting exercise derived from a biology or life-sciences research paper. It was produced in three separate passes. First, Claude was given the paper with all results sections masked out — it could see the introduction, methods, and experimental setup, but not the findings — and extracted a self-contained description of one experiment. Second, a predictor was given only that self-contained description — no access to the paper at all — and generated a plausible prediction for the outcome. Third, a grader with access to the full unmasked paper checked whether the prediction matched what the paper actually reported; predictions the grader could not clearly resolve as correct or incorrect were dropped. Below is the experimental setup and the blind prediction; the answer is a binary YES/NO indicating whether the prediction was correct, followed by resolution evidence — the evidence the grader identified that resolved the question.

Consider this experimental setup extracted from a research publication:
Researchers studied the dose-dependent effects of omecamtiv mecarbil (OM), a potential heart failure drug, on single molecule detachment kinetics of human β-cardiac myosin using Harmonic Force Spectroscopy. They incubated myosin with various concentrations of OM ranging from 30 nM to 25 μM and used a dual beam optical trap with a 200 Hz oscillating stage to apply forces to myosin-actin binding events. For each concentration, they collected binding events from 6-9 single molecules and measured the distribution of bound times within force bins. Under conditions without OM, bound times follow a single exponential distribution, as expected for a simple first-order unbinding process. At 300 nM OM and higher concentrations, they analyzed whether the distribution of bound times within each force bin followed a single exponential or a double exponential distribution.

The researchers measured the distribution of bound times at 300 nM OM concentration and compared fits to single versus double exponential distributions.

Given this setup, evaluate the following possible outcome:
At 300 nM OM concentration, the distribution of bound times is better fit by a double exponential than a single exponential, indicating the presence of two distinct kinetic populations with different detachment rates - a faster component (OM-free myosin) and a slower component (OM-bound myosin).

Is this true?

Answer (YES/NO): YES